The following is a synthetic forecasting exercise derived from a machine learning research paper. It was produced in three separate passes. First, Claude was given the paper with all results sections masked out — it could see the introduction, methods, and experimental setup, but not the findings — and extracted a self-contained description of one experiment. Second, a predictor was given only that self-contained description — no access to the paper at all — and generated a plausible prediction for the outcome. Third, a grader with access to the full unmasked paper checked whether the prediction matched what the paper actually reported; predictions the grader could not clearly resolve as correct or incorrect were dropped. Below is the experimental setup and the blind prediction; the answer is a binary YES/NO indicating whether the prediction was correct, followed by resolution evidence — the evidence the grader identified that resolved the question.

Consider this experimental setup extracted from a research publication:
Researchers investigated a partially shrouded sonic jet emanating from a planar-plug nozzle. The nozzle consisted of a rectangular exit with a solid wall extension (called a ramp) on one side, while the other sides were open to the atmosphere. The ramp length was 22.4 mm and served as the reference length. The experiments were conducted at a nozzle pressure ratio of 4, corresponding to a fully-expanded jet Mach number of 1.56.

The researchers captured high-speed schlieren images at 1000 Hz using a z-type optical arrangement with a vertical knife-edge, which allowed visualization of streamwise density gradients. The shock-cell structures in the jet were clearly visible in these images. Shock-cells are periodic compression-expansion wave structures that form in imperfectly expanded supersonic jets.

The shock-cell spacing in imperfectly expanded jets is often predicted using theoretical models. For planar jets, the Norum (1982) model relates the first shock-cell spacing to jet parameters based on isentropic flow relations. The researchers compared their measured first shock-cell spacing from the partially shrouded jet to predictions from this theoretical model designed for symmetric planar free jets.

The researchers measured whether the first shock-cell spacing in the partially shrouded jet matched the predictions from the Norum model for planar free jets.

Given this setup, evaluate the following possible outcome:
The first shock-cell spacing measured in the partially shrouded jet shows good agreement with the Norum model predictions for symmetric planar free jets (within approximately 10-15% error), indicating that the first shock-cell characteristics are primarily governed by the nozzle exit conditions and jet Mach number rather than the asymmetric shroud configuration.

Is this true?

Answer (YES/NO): NO